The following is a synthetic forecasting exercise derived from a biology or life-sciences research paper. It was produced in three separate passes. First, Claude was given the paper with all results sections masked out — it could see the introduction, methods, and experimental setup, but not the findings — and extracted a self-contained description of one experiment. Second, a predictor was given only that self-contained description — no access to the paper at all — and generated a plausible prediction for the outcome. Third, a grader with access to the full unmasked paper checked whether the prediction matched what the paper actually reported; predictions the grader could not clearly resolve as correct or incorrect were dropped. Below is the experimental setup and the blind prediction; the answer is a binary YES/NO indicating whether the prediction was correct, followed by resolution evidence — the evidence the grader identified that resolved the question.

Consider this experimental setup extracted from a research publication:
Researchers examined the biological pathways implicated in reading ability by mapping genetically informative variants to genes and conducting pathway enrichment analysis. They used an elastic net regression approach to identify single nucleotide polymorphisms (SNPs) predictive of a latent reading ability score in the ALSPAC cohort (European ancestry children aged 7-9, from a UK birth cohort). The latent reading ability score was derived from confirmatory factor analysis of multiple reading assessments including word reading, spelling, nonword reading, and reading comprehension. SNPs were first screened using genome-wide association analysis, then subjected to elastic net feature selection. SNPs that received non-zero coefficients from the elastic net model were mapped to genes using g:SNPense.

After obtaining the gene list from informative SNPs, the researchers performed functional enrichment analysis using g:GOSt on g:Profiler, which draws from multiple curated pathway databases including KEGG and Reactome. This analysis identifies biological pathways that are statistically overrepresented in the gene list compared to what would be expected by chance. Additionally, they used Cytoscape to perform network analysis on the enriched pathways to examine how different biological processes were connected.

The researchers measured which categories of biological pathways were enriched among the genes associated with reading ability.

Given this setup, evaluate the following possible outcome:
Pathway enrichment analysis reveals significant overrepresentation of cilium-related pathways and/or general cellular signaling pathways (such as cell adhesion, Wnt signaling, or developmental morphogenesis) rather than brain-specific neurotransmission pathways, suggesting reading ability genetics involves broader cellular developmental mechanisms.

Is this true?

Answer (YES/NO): NO